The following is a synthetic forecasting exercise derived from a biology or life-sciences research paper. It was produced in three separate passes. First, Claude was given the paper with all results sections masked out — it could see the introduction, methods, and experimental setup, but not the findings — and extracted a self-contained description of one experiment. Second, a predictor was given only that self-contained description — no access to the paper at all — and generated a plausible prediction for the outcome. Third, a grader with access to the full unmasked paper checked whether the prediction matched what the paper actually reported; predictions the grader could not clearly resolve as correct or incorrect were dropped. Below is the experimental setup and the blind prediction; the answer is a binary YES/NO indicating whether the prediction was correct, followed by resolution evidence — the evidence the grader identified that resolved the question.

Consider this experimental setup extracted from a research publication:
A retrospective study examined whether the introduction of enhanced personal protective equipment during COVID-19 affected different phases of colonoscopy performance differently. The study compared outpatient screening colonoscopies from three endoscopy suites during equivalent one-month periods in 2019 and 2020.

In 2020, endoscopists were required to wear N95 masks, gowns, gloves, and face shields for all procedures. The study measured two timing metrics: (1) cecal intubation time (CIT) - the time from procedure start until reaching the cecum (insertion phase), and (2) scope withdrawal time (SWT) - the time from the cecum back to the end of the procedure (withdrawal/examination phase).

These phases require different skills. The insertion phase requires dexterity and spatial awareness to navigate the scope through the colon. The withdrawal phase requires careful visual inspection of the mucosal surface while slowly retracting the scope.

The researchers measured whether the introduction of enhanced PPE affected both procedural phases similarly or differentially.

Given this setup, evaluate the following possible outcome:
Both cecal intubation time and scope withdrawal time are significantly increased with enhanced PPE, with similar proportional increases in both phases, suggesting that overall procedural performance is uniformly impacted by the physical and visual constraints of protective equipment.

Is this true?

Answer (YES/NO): YES